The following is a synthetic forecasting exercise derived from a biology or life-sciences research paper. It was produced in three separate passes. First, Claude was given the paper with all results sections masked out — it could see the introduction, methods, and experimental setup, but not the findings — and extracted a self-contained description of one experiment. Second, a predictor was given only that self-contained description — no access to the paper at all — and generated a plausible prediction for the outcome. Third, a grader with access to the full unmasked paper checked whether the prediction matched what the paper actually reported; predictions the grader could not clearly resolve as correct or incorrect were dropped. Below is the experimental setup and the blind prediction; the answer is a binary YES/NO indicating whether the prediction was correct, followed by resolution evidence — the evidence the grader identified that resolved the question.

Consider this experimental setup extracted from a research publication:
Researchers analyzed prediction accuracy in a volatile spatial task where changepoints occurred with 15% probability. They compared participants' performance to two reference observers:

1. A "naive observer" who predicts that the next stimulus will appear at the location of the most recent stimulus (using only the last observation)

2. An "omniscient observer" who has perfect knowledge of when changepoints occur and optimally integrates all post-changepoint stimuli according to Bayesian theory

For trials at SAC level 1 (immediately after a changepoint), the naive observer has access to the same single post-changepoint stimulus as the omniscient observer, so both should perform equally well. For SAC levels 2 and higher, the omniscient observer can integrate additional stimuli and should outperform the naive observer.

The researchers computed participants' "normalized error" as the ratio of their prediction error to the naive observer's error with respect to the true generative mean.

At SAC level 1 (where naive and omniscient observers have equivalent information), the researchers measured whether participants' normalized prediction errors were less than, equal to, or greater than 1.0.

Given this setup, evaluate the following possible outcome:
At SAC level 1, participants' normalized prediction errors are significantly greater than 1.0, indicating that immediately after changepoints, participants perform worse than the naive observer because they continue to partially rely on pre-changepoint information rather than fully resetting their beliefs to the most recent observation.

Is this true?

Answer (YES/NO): NO